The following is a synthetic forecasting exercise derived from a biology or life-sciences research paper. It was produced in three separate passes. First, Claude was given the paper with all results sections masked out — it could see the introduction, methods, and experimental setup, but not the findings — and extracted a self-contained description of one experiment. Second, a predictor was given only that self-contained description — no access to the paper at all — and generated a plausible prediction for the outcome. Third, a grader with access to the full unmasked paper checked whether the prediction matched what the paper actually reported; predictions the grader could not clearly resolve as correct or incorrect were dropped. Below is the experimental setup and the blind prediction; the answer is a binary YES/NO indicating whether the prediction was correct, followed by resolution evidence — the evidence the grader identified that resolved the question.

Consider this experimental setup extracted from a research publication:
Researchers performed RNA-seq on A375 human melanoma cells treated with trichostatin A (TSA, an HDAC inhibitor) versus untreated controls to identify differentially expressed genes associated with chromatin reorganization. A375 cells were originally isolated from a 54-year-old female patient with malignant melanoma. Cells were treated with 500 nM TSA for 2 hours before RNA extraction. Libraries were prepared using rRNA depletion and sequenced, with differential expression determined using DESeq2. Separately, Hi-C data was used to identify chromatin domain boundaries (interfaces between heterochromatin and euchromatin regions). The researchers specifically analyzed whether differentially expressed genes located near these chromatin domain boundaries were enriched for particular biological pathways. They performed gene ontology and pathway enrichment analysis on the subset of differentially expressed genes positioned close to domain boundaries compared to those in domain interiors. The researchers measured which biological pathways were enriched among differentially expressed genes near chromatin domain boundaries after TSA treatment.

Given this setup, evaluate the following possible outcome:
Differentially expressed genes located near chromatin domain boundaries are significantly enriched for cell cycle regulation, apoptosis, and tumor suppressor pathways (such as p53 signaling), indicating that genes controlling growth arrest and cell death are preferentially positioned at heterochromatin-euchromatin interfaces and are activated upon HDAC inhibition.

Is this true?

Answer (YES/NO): NO